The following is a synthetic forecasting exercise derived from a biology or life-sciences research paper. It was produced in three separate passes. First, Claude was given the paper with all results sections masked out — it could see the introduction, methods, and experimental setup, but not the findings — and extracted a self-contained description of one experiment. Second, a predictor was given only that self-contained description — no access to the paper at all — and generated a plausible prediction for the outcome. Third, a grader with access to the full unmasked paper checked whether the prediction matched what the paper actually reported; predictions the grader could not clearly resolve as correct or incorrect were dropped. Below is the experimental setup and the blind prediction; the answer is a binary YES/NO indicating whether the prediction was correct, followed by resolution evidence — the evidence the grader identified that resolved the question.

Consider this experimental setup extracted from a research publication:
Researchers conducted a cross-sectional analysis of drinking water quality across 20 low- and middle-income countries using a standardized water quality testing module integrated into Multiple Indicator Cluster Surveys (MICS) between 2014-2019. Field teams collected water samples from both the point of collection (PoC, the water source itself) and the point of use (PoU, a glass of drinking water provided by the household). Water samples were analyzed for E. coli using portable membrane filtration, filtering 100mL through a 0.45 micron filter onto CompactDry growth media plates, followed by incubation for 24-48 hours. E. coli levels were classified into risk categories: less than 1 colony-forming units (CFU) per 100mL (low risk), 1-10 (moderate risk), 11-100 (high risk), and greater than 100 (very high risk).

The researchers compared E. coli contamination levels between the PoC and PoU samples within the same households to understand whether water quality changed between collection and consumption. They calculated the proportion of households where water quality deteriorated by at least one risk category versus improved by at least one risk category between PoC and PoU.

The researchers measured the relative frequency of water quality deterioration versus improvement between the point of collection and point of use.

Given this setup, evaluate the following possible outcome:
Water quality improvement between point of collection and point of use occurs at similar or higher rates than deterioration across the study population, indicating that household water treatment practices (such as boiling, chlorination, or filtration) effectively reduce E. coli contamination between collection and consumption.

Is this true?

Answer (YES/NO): NO